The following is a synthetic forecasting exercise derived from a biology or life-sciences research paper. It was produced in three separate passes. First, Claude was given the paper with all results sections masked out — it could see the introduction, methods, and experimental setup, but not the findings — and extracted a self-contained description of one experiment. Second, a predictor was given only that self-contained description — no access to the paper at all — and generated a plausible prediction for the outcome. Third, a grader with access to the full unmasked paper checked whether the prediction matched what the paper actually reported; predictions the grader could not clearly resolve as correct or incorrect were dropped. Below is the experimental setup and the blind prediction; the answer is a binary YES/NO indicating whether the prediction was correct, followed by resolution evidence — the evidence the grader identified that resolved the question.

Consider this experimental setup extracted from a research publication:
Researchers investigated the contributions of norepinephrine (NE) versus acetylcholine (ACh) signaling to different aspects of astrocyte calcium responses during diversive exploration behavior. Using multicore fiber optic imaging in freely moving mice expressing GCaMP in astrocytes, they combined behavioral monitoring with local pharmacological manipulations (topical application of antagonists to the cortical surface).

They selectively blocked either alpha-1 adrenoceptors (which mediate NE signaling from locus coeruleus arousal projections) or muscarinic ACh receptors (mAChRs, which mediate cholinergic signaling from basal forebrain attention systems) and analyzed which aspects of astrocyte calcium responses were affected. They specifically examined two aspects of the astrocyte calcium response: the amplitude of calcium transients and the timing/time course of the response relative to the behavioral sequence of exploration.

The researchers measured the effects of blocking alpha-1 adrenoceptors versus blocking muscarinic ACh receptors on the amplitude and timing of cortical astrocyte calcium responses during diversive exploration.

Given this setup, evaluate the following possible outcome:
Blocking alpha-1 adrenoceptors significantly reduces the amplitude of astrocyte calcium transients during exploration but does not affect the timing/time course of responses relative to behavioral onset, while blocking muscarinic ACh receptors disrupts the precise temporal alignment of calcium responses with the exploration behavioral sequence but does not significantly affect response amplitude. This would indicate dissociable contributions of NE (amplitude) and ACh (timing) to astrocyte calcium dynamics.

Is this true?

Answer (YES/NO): NO